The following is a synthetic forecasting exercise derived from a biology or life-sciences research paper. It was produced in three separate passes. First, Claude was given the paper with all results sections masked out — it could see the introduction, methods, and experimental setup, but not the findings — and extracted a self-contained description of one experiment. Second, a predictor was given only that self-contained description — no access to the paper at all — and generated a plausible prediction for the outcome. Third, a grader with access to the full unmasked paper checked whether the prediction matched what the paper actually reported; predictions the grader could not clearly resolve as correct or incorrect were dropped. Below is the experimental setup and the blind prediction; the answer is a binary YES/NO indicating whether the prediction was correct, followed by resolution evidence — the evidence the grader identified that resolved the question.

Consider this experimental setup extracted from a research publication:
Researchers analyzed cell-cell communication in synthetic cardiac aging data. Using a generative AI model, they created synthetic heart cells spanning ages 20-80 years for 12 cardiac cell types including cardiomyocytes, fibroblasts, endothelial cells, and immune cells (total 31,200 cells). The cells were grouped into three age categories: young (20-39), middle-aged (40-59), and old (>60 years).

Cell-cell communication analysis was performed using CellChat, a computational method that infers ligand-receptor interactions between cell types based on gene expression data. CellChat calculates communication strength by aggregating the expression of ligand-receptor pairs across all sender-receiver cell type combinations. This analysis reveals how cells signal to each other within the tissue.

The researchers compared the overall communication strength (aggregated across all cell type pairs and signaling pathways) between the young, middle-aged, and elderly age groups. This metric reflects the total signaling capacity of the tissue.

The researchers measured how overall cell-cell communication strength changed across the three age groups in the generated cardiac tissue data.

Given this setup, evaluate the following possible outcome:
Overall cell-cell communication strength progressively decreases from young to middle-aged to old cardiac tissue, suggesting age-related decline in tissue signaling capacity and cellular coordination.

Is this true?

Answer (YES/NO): NO